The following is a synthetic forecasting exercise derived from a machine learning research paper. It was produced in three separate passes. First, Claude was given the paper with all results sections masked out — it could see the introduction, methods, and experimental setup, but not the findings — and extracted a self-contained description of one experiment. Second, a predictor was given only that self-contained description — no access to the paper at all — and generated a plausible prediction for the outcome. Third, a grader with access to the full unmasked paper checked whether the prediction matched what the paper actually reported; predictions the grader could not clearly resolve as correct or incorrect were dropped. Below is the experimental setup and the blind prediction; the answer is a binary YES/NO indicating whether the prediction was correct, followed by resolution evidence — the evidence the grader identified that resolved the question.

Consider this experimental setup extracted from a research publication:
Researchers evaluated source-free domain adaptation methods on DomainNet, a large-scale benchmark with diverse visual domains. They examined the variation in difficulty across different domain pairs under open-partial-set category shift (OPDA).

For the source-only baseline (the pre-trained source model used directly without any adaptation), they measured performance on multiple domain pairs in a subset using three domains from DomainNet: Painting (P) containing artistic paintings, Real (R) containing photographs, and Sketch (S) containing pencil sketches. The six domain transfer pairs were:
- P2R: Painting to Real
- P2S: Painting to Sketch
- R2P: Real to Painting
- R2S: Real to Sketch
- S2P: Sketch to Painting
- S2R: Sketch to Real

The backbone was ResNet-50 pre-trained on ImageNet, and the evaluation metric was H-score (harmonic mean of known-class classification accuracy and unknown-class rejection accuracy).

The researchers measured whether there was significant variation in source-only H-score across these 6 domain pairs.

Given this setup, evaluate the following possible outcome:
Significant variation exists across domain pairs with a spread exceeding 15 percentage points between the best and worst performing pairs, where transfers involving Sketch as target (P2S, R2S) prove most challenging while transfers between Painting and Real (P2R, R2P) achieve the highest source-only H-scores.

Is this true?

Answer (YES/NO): NO